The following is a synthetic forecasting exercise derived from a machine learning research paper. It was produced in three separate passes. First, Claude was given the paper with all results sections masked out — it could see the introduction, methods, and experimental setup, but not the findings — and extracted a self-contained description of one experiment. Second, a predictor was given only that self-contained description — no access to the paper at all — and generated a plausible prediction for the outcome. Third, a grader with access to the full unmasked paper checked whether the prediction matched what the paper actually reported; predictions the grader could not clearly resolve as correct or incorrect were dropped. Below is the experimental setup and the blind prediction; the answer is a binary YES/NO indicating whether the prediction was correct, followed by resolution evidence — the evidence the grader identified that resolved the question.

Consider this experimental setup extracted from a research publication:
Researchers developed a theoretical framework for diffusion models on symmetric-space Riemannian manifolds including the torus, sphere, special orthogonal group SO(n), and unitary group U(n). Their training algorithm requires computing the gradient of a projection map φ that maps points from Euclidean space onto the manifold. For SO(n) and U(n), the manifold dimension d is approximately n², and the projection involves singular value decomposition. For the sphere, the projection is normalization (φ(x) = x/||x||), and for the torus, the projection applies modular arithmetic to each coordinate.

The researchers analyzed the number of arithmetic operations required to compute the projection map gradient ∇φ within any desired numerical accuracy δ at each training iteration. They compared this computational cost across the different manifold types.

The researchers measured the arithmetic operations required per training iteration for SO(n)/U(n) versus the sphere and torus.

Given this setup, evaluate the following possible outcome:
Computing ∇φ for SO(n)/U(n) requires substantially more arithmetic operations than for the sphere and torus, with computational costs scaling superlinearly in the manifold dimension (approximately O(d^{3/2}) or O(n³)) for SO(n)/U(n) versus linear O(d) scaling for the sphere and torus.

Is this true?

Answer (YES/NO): NO